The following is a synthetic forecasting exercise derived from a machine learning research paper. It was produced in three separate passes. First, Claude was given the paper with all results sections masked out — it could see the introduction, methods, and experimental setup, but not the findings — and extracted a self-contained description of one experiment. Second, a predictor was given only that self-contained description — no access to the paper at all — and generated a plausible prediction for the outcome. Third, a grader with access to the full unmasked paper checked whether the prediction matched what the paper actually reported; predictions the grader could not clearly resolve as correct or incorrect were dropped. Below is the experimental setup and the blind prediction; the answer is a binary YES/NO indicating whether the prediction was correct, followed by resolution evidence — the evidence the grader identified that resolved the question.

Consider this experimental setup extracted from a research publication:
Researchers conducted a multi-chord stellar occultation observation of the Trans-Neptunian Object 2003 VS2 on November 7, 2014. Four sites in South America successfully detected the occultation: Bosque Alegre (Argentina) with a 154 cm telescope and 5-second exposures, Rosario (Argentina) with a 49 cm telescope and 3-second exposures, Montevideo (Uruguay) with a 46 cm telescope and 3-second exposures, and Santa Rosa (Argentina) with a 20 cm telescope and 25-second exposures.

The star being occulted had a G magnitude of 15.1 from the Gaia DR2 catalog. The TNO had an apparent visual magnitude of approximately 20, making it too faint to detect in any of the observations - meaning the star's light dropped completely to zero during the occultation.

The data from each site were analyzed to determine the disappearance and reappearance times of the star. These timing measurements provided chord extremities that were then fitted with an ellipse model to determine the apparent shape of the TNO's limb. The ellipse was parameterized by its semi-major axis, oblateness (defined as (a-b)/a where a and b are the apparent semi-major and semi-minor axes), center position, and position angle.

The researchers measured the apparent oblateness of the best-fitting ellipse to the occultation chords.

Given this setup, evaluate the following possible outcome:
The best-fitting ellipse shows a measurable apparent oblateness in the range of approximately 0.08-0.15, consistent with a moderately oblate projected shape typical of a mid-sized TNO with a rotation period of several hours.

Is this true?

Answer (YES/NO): NO